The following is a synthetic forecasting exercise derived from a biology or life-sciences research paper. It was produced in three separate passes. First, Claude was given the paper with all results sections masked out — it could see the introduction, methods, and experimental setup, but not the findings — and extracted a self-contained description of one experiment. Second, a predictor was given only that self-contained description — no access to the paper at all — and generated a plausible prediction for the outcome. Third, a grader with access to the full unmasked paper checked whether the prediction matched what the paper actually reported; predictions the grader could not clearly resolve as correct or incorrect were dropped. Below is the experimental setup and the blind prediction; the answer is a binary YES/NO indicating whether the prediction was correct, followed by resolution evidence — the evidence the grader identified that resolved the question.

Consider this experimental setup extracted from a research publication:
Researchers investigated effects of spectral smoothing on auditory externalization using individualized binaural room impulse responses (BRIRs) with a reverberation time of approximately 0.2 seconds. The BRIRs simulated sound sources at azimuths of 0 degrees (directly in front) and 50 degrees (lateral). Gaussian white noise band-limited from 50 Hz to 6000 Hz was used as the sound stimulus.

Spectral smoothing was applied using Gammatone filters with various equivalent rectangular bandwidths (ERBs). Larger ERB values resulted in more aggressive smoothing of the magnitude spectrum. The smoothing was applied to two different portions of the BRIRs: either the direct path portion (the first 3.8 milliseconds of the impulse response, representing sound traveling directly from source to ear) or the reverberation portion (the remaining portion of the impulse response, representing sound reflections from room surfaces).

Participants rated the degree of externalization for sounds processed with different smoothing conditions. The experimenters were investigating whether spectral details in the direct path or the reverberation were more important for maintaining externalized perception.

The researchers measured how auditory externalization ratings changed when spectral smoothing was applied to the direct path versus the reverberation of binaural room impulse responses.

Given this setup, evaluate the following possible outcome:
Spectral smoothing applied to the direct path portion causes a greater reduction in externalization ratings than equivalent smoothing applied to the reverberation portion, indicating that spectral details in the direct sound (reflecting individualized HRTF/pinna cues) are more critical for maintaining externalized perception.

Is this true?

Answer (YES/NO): YES